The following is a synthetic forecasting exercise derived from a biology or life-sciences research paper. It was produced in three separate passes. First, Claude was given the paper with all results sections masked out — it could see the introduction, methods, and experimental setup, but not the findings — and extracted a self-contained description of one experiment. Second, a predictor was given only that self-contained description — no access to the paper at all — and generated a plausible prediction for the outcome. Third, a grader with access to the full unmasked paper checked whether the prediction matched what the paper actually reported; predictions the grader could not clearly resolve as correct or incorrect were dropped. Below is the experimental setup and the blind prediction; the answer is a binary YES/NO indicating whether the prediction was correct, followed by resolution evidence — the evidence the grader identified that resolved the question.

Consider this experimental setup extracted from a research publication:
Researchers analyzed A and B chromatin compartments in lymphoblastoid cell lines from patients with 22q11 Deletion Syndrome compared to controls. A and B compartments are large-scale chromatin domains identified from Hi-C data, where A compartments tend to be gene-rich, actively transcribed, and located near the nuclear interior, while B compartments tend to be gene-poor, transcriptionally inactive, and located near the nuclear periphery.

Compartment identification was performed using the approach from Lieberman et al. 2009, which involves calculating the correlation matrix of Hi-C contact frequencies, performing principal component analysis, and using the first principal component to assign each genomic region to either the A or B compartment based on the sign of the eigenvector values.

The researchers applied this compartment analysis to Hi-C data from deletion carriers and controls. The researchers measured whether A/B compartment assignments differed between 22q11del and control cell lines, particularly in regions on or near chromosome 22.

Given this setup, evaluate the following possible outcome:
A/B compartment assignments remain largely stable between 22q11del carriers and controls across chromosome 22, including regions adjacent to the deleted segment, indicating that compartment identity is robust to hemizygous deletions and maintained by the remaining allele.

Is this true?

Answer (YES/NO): YES